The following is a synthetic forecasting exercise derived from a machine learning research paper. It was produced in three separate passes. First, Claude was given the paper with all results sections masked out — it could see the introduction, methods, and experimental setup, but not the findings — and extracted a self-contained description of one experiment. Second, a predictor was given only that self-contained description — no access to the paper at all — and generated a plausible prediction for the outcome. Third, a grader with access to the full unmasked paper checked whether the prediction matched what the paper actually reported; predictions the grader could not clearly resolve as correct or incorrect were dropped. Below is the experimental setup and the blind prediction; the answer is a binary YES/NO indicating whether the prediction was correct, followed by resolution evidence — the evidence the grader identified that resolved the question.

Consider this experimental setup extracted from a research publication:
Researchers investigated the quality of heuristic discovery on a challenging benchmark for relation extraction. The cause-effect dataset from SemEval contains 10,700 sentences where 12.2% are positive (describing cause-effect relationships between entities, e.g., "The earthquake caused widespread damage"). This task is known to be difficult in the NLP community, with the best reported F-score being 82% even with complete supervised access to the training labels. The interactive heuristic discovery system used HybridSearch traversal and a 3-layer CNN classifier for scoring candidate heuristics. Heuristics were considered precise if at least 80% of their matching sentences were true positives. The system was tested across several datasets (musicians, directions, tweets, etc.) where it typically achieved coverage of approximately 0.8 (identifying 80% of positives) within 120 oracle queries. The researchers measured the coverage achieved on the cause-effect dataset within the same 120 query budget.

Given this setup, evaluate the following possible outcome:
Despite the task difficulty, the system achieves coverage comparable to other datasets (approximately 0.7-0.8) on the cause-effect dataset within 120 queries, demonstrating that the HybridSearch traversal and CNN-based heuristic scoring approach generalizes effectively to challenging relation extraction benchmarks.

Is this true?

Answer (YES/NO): NO